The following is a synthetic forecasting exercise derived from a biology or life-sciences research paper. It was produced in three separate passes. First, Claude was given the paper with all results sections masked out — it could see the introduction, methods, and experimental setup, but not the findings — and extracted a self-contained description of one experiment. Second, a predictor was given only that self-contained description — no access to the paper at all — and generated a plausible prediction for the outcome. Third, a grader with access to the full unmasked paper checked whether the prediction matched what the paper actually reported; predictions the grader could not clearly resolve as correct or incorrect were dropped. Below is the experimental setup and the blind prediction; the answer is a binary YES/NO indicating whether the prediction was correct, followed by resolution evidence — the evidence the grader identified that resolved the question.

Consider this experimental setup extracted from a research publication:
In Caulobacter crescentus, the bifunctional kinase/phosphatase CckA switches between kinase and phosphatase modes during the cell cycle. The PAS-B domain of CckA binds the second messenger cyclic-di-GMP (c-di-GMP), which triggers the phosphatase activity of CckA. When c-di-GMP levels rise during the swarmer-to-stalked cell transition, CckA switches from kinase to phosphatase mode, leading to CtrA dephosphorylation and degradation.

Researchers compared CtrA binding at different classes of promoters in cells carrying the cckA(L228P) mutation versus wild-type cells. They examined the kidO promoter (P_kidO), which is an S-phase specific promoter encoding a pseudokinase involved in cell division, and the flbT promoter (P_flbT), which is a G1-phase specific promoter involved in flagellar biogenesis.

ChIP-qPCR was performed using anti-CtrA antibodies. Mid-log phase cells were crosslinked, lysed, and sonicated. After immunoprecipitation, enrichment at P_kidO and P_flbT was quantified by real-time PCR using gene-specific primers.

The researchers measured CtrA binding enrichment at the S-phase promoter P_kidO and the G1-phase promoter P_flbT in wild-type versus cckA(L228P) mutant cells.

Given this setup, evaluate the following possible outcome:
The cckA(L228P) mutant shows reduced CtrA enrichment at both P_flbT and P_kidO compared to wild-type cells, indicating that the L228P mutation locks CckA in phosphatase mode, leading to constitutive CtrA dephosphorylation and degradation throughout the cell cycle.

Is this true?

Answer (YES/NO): NO